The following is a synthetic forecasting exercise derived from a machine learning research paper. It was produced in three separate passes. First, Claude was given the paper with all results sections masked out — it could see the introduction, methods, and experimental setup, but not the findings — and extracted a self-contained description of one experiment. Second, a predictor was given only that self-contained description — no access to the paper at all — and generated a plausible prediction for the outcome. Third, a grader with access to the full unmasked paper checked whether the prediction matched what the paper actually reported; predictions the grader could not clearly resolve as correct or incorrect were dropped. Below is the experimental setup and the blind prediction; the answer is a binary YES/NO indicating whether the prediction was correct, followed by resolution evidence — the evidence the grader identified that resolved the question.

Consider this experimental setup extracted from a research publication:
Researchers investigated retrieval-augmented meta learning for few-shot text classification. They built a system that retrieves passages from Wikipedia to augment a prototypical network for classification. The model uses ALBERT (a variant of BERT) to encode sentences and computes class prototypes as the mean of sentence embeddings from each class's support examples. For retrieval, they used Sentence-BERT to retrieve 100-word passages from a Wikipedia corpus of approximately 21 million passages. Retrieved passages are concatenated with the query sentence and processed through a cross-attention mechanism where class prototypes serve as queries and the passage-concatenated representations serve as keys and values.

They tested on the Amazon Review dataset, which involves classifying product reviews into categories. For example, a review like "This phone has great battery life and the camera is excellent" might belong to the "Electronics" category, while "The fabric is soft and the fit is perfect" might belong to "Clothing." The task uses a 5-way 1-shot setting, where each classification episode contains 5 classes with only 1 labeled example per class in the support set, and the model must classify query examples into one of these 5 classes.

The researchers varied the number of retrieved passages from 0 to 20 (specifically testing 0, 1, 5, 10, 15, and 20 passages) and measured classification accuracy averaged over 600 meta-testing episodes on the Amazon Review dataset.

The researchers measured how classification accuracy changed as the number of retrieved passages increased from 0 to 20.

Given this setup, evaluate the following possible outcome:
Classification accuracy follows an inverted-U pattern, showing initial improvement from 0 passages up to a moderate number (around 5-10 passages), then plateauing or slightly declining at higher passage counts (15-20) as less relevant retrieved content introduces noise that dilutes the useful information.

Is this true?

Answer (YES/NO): NO